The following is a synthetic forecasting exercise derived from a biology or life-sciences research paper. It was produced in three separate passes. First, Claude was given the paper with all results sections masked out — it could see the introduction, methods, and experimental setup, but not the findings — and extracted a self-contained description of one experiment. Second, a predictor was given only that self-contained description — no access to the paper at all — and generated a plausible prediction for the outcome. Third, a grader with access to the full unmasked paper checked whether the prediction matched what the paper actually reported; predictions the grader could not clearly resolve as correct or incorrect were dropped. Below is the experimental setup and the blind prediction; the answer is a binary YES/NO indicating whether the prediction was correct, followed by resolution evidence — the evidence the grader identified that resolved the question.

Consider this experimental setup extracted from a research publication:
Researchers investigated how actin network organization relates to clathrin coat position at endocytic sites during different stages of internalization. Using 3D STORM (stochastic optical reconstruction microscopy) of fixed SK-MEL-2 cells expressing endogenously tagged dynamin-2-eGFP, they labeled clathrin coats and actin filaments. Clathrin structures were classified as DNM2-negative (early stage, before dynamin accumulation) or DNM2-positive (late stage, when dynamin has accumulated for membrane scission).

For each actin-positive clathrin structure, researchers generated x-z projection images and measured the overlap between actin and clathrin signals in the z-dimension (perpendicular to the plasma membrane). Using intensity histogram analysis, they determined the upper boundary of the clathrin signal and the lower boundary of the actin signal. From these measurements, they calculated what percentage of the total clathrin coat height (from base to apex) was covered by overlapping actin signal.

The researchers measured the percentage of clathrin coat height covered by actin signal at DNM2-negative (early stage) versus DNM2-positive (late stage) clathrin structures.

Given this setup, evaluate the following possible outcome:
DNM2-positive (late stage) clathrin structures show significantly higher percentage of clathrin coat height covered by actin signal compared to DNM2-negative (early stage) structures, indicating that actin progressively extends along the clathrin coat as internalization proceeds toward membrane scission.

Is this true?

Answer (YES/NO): NO